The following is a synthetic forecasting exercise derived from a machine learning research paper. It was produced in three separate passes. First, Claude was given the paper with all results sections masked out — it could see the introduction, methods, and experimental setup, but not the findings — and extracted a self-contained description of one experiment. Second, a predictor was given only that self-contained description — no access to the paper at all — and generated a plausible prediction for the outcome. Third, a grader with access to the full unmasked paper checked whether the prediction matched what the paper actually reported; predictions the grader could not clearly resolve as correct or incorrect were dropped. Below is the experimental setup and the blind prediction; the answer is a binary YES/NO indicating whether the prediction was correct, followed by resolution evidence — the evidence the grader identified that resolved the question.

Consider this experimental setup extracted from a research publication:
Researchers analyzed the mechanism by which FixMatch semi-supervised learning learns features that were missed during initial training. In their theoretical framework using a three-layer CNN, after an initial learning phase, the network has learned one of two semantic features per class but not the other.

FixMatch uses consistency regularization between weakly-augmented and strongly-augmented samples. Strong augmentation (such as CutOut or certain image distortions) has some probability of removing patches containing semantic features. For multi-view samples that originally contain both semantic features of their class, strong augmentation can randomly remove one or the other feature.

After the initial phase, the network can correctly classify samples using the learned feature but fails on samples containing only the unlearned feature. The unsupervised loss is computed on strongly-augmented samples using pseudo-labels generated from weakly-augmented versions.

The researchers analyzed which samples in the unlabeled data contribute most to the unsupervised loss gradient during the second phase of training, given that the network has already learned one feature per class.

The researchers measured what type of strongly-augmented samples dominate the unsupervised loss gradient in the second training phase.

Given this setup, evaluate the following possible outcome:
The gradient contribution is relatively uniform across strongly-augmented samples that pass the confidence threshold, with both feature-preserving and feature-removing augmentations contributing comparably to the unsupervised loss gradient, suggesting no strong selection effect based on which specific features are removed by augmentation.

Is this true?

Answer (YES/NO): NO